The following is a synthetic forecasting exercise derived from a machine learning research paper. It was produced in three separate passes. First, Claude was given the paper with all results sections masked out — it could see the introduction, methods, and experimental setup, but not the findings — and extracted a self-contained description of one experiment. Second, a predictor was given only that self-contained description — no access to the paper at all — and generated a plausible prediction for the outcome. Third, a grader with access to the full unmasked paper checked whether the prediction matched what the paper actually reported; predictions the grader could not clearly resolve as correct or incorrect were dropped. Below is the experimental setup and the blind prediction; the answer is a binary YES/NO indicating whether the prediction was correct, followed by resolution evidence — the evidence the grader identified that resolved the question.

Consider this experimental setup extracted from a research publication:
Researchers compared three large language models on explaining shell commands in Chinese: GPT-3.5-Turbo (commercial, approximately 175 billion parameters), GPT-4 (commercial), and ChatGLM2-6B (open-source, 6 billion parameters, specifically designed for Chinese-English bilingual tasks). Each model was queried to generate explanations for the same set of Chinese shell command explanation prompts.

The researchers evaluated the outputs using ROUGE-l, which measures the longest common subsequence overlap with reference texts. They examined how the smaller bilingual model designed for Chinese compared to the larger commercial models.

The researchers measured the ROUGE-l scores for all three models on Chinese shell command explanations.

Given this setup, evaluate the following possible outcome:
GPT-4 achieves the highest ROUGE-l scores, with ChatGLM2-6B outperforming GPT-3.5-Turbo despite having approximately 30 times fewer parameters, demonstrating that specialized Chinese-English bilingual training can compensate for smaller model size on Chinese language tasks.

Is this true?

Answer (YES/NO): NO